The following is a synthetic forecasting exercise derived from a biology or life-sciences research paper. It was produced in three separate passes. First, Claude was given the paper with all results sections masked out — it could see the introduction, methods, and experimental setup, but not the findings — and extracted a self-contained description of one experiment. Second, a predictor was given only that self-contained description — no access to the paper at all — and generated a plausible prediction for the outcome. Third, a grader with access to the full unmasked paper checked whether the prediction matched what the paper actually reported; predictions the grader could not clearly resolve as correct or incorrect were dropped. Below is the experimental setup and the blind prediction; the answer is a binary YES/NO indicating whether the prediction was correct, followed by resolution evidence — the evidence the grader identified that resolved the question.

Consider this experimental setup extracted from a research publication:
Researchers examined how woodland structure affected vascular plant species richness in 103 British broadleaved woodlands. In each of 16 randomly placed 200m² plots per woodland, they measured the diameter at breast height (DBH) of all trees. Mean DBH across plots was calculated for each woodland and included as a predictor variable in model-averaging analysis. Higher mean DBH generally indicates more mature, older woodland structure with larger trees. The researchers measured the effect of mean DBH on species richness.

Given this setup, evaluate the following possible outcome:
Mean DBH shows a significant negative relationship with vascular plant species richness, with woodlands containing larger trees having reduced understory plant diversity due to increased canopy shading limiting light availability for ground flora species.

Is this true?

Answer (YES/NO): YES